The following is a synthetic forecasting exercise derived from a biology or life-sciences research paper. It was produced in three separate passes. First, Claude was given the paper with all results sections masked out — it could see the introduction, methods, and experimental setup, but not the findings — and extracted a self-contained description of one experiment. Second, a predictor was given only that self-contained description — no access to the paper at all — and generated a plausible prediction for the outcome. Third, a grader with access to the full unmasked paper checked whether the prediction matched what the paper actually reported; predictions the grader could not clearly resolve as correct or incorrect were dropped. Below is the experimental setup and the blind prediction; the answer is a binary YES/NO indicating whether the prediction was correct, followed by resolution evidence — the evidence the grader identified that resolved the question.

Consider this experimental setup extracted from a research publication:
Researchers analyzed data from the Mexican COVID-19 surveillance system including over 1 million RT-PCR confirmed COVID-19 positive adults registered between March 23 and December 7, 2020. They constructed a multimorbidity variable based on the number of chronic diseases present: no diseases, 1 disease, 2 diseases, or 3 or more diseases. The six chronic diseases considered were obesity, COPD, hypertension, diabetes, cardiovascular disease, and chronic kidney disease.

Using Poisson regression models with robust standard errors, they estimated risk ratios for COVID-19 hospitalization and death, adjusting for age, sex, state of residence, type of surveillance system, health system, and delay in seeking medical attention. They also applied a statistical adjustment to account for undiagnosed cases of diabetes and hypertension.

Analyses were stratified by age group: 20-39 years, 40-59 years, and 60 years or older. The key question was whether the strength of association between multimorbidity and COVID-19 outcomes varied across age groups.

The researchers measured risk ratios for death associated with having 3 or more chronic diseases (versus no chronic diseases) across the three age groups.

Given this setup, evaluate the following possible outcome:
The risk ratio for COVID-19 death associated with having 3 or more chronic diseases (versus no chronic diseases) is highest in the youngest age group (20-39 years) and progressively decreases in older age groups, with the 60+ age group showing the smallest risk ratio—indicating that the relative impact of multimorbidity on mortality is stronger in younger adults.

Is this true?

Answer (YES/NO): YES